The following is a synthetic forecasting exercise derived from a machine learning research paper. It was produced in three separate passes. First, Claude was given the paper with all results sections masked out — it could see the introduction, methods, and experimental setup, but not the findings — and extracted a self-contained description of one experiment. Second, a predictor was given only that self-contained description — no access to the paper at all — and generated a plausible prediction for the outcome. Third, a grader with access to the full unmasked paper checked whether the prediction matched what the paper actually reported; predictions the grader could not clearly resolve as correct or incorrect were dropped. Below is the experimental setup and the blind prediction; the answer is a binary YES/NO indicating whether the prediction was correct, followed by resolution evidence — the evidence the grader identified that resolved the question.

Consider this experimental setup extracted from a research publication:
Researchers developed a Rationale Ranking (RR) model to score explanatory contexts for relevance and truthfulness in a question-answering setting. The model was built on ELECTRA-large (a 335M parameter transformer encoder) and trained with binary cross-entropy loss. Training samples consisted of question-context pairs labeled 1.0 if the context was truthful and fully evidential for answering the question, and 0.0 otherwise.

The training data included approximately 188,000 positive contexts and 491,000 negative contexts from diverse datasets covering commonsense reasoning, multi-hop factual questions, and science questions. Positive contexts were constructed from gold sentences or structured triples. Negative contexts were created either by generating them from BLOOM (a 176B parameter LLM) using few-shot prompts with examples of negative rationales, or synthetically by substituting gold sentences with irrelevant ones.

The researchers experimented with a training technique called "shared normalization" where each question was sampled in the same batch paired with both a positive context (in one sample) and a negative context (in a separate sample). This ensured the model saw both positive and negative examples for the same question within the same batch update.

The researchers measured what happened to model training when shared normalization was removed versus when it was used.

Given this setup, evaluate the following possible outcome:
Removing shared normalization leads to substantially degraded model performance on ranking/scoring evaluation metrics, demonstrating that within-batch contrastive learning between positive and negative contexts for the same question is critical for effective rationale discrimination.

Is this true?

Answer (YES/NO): NO